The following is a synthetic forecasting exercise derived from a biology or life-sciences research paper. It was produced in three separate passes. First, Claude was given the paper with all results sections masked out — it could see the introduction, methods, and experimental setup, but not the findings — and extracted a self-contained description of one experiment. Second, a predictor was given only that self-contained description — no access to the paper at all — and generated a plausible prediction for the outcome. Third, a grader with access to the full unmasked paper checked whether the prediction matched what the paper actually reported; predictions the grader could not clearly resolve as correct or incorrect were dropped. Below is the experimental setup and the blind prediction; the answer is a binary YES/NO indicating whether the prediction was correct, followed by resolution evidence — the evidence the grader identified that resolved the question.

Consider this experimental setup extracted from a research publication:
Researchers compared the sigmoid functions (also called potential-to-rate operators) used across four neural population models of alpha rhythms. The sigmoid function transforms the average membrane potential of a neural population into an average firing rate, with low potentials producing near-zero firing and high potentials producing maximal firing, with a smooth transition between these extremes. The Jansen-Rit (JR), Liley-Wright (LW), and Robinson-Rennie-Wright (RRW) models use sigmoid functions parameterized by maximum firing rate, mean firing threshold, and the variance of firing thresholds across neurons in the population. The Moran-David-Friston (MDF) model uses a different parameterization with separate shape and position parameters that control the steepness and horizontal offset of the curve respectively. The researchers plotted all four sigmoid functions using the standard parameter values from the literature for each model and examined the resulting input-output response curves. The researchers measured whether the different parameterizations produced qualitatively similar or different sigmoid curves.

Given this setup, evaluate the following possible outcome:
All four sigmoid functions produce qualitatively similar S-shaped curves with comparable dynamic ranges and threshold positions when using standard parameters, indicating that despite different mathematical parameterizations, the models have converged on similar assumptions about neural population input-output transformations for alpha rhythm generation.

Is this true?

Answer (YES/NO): NO